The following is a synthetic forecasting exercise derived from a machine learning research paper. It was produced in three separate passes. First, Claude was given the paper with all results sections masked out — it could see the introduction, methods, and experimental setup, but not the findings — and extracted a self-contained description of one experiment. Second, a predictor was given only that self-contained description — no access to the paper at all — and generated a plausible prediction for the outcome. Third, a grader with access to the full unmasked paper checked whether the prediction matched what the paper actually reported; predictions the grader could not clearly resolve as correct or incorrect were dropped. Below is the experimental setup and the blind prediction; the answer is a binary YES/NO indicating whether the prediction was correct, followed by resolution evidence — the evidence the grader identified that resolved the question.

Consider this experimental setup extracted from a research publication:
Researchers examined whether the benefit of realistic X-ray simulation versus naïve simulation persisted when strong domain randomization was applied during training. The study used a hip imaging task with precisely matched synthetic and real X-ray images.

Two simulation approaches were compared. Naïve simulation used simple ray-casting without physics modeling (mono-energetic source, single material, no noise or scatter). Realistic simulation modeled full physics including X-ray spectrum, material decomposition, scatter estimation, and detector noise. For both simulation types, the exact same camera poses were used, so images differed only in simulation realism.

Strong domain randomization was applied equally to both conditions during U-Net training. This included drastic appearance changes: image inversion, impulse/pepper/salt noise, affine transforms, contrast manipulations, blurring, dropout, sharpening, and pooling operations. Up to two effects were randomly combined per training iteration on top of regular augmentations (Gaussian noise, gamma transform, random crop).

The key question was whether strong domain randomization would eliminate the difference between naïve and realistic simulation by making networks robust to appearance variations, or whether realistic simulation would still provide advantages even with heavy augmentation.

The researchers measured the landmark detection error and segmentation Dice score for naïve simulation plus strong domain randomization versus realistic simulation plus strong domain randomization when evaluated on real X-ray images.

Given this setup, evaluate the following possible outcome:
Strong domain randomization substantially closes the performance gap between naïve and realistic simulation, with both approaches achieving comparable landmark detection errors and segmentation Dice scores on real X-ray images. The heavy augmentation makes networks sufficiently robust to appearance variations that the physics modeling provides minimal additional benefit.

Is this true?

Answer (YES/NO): NO